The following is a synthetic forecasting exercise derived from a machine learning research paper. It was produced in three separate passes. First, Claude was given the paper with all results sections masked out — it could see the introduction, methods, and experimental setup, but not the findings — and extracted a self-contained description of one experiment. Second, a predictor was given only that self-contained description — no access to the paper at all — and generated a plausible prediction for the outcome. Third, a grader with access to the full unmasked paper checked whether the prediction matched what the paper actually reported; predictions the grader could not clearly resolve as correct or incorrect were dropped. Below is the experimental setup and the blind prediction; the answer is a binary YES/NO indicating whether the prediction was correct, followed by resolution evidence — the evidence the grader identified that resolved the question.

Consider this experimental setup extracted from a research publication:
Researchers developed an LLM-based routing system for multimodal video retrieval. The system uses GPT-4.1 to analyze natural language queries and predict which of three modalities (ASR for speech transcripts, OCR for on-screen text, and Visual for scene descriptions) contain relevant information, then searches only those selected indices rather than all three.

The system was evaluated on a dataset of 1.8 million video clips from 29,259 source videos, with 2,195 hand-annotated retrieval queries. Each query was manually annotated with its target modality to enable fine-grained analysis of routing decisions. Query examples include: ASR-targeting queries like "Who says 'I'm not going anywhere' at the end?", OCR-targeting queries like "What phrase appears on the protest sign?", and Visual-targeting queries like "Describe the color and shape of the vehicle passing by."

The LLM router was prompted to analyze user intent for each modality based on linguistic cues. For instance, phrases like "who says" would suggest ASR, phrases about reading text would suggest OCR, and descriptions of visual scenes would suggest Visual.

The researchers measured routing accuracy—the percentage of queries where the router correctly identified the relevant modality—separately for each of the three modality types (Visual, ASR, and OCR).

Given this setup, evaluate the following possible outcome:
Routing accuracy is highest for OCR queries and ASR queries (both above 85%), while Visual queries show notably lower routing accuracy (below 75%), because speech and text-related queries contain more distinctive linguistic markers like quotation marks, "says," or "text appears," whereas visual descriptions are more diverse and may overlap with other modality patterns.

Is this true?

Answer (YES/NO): NO